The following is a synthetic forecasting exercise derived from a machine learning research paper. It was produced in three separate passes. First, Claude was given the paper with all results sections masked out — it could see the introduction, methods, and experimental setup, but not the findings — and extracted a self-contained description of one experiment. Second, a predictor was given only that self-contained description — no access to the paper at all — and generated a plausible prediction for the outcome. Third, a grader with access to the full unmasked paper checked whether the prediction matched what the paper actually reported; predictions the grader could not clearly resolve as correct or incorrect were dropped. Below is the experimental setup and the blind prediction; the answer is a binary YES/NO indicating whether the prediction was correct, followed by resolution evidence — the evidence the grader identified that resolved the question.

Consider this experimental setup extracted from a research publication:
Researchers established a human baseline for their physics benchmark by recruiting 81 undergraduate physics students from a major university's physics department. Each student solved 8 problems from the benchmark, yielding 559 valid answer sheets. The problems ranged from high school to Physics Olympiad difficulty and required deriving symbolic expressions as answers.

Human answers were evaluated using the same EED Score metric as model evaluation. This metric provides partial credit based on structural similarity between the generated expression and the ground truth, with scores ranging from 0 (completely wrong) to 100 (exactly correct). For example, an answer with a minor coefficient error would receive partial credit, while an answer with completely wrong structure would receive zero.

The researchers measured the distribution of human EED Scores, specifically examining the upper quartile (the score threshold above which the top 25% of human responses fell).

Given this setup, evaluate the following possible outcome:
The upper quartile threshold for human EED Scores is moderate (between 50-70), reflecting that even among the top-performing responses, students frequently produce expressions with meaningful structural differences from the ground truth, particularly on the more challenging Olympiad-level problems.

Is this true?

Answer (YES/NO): NO